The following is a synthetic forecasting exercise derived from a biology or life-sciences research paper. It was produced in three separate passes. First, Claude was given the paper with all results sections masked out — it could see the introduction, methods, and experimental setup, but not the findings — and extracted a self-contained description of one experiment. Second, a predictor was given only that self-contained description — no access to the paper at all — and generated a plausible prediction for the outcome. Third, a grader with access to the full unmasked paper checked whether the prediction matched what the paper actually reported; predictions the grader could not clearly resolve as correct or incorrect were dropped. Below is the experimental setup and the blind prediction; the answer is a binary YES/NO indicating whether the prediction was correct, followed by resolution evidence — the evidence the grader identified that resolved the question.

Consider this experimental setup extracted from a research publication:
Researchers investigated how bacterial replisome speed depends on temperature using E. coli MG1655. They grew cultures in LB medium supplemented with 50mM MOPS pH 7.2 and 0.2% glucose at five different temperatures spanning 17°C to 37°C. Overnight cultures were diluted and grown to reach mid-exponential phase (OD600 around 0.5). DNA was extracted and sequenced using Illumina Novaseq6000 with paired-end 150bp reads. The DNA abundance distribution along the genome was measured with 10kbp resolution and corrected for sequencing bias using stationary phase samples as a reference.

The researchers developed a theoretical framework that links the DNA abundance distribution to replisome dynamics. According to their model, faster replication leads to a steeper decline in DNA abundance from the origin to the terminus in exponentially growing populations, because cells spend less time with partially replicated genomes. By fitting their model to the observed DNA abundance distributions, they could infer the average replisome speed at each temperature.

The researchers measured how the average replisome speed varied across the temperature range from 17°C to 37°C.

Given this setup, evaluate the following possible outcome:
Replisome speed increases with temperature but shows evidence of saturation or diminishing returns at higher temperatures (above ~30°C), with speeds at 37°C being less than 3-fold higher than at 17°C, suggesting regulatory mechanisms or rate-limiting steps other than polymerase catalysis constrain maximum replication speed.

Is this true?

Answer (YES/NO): NO